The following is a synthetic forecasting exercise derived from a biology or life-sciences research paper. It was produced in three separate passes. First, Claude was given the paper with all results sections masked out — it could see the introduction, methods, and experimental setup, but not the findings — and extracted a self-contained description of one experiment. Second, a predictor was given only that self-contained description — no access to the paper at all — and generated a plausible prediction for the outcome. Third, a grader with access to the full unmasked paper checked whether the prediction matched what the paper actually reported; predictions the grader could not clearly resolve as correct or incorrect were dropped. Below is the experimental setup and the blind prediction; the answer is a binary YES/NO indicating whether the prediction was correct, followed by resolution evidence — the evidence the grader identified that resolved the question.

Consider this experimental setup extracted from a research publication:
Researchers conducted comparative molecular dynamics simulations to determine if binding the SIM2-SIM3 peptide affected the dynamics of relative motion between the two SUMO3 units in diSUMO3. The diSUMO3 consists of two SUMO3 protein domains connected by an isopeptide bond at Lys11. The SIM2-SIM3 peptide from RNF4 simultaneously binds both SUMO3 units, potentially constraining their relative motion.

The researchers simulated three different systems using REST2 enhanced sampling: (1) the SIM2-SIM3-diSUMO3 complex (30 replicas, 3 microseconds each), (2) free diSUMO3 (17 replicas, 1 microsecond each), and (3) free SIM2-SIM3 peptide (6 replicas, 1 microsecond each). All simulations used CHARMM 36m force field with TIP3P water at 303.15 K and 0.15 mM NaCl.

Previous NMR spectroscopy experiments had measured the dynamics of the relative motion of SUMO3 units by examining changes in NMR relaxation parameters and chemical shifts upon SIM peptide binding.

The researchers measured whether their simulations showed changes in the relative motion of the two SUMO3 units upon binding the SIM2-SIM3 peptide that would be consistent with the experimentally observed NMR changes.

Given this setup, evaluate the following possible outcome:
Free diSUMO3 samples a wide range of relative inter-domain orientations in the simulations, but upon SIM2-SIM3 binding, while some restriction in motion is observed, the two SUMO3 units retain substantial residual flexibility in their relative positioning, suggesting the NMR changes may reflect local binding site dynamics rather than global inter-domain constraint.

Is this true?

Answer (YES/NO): NO